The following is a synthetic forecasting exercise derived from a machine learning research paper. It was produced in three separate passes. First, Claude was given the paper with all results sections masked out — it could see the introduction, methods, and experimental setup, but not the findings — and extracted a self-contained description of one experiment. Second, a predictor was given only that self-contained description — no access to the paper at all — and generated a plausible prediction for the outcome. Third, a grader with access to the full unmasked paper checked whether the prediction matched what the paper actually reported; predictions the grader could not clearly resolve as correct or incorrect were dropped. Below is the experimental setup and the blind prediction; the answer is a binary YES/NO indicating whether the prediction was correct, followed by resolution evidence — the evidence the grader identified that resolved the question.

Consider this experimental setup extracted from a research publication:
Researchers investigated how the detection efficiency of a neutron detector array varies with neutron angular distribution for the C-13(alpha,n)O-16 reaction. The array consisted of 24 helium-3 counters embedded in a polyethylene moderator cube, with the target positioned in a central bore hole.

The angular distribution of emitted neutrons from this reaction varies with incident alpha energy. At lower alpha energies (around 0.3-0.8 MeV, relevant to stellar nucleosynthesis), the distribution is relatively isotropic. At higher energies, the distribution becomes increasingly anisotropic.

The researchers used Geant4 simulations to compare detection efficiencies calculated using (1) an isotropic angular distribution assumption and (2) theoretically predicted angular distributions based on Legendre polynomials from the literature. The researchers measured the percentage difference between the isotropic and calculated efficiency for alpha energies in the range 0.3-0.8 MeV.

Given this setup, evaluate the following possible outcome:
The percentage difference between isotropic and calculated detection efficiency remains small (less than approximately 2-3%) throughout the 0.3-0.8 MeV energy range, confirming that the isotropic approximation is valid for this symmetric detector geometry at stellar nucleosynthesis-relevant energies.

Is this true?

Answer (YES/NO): YES